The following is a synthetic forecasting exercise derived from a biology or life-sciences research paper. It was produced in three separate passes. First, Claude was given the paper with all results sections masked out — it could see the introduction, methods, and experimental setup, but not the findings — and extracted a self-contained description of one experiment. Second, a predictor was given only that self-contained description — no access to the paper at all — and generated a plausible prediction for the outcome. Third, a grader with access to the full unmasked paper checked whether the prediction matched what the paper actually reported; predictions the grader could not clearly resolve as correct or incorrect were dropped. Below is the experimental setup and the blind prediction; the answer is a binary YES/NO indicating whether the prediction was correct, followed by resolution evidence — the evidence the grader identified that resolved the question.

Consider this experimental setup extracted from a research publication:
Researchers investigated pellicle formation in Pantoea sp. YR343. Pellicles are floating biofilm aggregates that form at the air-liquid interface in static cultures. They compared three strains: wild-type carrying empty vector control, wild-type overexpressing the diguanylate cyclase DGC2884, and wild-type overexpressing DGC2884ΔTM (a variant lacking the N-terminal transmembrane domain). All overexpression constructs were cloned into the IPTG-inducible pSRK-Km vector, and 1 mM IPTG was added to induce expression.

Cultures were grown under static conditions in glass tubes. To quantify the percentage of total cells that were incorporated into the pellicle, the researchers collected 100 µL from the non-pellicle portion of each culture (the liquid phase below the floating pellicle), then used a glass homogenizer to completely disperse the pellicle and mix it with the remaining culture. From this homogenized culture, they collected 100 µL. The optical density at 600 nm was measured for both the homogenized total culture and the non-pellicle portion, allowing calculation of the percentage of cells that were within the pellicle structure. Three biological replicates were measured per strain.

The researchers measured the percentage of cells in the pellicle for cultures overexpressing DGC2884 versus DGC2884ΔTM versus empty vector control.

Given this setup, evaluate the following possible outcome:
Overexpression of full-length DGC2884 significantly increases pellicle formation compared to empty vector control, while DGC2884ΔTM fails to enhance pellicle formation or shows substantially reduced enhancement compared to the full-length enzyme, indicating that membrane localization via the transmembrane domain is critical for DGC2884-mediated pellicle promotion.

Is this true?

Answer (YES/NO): YES